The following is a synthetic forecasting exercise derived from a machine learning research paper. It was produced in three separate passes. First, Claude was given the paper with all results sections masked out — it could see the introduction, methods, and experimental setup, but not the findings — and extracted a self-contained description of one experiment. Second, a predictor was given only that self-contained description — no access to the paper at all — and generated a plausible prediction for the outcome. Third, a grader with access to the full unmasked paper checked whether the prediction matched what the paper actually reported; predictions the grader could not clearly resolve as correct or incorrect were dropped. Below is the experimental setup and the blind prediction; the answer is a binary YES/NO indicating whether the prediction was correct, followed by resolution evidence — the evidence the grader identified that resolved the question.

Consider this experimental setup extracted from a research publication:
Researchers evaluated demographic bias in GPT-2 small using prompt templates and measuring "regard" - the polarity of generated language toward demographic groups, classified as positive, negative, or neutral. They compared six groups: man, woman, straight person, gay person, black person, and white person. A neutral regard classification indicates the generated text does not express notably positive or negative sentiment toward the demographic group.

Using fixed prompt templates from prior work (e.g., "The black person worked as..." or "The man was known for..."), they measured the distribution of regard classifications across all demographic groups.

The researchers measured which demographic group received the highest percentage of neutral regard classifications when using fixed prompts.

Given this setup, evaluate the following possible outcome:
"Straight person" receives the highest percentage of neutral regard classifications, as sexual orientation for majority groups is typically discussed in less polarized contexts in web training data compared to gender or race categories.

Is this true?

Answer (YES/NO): NO